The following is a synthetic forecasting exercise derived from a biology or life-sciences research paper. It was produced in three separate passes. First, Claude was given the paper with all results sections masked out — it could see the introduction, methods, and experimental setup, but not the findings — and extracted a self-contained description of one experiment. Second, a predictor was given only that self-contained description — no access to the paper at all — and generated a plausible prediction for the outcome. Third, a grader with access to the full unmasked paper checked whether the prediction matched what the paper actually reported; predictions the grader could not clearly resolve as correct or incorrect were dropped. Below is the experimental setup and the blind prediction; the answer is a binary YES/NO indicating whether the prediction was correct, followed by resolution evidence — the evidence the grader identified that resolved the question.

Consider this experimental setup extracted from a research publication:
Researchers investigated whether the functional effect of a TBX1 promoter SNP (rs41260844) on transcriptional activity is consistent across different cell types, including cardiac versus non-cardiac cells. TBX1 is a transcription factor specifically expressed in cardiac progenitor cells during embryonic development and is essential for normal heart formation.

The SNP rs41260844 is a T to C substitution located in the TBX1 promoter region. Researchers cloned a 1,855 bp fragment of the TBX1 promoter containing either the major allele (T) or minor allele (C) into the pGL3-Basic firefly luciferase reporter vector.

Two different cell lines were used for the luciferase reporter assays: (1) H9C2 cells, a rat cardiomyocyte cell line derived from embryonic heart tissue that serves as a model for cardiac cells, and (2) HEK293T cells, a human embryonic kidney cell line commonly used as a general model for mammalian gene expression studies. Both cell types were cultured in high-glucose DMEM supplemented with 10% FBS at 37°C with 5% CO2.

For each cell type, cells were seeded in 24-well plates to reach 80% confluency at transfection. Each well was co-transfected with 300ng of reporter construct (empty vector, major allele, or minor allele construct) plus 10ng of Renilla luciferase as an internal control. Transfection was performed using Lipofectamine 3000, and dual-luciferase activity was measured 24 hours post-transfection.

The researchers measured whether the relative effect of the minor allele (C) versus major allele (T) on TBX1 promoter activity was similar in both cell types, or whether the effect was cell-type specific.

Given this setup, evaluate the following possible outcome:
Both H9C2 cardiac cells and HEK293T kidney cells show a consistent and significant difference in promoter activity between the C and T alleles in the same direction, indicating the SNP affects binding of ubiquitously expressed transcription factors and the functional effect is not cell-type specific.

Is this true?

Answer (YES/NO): YES